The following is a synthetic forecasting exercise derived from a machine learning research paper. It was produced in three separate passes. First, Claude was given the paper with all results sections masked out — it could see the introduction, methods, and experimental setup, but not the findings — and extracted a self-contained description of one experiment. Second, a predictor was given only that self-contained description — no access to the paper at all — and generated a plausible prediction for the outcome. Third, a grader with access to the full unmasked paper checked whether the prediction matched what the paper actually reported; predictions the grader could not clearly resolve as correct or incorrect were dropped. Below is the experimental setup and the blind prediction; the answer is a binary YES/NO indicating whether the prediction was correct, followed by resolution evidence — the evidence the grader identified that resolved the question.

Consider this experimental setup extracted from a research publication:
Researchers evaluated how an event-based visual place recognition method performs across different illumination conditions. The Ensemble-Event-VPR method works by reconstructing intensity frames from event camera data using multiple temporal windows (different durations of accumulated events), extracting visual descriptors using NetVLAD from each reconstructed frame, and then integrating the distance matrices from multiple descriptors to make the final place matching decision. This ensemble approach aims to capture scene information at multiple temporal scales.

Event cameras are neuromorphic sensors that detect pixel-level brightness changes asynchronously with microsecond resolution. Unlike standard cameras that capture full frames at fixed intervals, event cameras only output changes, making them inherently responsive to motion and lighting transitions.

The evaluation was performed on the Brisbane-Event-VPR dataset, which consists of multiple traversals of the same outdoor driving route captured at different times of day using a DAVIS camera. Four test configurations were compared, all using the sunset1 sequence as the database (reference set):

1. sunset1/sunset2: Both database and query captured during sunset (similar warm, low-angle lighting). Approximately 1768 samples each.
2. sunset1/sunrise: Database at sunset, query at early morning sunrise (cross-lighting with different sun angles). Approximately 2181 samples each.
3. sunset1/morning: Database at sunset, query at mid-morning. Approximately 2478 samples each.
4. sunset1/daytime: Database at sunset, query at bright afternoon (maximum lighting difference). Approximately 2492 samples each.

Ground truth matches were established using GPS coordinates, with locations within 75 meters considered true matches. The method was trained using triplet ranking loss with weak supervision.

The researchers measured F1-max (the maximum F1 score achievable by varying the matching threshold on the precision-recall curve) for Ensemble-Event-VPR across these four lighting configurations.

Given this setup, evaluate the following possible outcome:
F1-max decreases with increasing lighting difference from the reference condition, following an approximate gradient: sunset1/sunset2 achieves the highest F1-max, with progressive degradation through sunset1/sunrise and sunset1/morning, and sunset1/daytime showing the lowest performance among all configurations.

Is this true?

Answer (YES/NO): NO